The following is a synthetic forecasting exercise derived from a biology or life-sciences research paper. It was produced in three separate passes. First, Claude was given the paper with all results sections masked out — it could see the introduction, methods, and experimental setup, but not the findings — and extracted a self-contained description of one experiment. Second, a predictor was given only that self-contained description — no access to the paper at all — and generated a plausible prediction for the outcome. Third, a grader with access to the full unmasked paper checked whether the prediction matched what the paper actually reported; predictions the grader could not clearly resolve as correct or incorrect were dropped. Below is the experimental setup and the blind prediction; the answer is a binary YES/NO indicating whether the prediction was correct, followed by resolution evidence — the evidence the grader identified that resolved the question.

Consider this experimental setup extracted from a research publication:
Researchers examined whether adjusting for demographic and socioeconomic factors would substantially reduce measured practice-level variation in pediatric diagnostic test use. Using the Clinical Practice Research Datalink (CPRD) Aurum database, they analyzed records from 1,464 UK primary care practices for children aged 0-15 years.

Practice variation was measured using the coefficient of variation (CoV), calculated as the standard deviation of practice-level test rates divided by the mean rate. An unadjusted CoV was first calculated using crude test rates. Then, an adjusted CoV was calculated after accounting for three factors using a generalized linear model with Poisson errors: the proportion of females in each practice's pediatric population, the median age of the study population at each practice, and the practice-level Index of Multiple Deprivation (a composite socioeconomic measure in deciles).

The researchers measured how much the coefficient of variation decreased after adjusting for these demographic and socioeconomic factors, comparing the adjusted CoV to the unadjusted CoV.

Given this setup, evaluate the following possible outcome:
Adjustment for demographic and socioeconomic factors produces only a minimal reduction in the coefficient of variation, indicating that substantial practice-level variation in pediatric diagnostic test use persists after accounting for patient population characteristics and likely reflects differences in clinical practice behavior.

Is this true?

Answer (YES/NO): NO